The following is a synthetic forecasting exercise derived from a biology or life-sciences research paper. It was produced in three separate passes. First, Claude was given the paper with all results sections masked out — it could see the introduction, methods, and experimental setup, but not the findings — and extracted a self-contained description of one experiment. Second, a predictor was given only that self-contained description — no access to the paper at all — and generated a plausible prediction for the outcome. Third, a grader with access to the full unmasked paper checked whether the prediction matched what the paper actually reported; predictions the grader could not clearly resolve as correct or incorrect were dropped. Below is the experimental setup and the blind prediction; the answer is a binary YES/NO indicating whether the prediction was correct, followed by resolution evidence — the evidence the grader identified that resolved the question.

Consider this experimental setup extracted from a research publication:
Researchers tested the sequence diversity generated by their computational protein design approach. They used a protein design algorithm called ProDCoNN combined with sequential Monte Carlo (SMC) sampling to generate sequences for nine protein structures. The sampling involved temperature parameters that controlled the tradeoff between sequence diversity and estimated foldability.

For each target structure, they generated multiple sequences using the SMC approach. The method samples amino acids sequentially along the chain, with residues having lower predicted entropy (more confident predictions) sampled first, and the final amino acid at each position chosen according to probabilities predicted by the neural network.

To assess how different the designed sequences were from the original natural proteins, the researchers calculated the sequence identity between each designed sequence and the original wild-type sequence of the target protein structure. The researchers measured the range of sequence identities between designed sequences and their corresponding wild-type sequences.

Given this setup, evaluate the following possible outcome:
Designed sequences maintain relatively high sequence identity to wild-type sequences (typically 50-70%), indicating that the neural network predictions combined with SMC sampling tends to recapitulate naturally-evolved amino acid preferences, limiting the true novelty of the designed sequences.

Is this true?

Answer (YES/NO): NO